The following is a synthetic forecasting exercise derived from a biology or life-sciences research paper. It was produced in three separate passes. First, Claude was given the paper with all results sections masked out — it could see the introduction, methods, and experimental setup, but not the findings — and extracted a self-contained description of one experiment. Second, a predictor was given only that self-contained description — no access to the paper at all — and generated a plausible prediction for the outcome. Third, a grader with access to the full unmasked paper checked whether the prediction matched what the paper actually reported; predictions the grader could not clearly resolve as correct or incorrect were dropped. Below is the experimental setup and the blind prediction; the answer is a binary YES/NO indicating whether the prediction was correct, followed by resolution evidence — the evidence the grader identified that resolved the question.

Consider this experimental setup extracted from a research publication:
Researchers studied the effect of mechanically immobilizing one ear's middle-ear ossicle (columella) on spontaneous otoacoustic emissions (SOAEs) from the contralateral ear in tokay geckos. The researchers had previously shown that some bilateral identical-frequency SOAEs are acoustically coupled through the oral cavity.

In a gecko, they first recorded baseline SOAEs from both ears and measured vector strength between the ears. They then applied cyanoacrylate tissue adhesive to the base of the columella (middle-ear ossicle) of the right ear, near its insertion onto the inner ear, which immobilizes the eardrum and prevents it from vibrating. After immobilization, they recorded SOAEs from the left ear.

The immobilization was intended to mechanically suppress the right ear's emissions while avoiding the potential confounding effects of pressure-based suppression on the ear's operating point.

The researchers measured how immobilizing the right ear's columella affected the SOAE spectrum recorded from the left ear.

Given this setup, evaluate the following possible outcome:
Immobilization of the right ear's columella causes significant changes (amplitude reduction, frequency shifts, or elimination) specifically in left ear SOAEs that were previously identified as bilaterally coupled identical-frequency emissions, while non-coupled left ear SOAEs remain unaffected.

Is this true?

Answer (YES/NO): NO